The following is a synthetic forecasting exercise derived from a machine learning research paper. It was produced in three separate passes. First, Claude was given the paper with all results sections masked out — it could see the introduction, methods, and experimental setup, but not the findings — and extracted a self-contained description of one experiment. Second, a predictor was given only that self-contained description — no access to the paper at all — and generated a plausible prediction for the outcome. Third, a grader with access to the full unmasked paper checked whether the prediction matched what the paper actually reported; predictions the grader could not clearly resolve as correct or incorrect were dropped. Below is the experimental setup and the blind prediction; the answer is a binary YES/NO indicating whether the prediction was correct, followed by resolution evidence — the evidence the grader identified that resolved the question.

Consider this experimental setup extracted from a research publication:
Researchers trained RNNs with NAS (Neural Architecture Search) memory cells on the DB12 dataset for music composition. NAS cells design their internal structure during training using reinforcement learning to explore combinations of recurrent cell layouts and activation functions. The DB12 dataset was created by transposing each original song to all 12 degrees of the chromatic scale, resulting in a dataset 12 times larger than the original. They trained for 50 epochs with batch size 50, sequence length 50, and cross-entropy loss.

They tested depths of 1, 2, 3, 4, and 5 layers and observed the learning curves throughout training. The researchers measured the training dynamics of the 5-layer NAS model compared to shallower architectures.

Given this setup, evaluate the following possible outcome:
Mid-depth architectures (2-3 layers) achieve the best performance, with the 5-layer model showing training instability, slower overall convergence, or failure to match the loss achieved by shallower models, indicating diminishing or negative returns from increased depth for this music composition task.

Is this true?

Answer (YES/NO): NO